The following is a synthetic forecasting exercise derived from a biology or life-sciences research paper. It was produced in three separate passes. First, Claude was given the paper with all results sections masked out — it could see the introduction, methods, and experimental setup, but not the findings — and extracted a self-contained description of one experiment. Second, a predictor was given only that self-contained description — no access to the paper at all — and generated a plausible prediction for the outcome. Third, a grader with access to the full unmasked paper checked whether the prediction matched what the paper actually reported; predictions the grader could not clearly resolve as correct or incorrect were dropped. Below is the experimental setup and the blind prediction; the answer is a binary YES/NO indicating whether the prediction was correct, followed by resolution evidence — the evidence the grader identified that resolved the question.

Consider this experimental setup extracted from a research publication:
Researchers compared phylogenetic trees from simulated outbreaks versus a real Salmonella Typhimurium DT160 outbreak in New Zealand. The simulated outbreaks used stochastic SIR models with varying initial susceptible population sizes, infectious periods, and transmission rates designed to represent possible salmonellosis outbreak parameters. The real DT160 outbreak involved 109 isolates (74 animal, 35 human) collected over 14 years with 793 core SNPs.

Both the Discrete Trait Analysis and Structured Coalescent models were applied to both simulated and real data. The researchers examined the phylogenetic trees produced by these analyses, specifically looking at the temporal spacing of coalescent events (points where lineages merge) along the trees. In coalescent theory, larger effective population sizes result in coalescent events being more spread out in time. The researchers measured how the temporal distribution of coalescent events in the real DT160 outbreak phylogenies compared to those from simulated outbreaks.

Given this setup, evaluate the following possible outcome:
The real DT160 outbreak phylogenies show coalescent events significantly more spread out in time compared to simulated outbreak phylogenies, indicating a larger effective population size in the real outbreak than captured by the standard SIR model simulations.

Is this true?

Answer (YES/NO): YES